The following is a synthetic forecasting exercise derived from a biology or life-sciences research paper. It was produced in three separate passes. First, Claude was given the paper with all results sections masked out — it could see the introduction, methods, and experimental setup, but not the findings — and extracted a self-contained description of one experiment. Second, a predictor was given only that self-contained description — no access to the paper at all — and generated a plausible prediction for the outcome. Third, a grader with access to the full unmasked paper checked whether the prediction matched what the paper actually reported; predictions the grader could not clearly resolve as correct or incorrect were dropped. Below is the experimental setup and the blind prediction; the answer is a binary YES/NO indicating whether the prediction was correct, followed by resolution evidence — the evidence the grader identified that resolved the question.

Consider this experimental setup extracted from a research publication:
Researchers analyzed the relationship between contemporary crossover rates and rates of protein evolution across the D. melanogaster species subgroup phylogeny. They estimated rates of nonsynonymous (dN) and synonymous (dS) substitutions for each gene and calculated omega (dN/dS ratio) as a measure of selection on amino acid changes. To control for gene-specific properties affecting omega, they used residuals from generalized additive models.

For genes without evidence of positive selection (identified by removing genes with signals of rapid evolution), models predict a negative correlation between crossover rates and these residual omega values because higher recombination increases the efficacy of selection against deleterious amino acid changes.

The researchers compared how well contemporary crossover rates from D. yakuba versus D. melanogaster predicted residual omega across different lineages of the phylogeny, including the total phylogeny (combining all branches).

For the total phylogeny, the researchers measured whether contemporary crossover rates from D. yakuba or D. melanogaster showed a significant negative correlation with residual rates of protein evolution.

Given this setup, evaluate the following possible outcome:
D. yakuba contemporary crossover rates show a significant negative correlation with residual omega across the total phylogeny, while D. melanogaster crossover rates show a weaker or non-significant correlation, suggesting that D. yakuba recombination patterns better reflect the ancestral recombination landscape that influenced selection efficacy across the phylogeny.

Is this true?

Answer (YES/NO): YES